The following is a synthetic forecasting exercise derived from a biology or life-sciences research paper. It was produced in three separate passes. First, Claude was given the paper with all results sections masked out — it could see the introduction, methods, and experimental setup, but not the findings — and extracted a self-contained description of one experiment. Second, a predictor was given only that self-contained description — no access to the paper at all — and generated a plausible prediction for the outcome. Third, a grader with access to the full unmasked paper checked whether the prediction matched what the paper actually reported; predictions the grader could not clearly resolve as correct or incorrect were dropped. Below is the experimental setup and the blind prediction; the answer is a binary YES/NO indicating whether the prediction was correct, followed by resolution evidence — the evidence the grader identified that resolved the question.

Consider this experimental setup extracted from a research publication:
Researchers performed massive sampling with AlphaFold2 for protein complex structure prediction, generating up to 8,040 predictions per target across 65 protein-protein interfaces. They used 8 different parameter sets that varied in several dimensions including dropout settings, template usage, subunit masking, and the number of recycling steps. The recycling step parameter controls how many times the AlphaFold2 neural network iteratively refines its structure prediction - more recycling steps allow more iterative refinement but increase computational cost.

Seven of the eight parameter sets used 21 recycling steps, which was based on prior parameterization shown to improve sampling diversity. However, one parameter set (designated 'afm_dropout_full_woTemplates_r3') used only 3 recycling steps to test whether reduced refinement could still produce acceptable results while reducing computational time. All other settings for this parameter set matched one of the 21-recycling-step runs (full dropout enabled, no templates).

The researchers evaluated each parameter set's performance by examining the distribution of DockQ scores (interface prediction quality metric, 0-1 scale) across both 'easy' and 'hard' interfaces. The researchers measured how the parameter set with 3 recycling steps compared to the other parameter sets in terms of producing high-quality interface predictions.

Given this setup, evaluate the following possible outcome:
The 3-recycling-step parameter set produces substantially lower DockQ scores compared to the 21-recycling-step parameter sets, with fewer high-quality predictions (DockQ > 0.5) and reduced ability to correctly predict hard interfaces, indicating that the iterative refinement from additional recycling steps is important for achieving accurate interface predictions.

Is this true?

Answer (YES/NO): YES